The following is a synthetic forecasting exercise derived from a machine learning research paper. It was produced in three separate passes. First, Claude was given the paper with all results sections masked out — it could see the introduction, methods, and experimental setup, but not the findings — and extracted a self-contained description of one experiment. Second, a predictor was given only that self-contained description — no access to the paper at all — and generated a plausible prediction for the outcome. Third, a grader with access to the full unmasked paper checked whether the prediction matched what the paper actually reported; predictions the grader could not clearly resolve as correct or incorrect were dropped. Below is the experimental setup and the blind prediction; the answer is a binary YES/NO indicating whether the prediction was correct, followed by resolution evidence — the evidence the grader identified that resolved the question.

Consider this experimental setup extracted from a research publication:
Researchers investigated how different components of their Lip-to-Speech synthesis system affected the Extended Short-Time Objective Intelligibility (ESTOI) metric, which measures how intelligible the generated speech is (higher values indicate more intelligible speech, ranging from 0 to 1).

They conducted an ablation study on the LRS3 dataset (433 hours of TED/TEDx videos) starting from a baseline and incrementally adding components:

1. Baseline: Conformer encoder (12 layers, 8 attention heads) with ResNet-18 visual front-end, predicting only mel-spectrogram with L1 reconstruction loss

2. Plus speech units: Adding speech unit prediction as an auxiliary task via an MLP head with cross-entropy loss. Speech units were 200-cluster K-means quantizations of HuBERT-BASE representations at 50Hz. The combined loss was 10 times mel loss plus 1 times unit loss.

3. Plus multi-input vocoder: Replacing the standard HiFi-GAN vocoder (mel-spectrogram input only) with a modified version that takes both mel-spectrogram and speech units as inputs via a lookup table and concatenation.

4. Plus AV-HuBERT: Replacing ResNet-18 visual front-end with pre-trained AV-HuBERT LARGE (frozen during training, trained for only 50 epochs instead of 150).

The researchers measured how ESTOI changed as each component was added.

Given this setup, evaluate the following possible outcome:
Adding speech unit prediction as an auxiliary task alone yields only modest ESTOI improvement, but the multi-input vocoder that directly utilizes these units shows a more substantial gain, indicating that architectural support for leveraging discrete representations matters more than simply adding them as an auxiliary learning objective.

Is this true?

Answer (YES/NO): NO